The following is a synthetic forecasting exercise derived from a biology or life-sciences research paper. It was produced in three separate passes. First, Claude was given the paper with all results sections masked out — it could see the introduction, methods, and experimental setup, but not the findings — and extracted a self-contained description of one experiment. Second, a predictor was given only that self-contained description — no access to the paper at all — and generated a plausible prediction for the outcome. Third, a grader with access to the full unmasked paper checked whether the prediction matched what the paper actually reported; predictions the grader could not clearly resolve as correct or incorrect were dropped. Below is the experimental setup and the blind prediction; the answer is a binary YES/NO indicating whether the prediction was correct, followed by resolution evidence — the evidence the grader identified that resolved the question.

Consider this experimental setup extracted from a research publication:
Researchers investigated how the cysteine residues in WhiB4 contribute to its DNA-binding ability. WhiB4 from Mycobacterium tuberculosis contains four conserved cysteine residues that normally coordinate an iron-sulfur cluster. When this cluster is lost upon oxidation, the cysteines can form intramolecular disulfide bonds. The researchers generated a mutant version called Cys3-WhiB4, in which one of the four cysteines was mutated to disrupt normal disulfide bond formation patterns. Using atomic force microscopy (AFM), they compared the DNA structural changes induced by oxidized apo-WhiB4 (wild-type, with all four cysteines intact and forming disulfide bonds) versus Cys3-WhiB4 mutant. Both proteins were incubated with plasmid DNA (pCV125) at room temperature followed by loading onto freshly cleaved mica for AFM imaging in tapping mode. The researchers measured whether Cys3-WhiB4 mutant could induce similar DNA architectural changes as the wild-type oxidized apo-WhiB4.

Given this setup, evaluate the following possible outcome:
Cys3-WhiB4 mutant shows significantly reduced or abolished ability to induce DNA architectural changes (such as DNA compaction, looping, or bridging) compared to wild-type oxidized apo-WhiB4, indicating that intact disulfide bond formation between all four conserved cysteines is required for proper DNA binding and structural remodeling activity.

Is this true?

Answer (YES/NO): YES